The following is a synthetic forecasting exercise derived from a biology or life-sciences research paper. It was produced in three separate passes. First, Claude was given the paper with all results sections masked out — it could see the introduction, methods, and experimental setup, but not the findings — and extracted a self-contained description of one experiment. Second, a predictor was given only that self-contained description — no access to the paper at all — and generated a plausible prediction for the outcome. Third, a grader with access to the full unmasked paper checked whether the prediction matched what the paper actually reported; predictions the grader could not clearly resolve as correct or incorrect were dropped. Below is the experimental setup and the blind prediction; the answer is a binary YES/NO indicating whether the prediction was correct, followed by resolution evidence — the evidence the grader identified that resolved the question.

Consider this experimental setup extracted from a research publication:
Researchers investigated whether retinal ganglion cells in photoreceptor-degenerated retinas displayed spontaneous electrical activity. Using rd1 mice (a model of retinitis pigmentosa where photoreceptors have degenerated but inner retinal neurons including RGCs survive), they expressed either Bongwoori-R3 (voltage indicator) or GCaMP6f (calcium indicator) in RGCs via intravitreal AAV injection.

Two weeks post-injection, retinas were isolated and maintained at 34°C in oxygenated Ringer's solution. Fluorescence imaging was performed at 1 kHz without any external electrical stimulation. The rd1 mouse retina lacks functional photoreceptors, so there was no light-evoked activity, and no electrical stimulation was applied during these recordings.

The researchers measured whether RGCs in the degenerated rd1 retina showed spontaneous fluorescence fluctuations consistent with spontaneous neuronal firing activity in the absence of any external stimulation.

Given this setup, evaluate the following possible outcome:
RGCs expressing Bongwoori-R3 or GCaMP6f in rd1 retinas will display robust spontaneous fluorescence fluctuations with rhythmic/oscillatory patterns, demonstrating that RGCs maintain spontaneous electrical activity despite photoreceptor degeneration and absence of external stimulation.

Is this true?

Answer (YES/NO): NO